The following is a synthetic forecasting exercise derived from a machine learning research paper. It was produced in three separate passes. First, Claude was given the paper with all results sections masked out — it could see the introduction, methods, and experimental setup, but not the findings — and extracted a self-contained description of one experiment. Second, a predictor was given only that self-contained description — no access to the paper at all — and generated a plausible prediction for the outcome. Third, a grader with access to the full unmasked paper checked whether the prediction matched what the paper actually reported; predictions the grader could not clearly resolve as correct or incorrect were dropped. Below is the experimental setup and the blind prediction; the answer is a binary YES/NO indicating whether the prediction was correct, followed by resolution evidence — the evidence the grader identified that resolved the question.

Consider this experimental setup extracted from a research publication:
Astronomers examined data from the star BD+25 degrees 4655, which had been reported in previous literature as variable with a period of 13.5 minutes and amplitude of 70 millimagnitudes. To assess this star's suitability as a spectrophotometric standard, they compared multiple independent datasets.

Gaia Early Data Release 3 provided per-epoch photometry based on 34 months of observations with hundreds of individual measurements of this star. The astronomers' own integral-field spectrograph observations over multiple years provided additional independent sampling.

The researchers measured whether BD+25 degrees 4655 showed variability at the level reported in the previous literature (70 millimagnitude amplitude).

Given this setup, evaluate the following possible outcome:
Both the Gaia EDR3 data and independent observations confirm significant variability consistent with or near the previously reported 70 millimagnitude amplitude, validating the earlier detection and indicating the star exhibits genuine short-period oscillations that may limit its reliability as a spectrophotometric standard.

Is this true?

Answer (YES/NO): NO